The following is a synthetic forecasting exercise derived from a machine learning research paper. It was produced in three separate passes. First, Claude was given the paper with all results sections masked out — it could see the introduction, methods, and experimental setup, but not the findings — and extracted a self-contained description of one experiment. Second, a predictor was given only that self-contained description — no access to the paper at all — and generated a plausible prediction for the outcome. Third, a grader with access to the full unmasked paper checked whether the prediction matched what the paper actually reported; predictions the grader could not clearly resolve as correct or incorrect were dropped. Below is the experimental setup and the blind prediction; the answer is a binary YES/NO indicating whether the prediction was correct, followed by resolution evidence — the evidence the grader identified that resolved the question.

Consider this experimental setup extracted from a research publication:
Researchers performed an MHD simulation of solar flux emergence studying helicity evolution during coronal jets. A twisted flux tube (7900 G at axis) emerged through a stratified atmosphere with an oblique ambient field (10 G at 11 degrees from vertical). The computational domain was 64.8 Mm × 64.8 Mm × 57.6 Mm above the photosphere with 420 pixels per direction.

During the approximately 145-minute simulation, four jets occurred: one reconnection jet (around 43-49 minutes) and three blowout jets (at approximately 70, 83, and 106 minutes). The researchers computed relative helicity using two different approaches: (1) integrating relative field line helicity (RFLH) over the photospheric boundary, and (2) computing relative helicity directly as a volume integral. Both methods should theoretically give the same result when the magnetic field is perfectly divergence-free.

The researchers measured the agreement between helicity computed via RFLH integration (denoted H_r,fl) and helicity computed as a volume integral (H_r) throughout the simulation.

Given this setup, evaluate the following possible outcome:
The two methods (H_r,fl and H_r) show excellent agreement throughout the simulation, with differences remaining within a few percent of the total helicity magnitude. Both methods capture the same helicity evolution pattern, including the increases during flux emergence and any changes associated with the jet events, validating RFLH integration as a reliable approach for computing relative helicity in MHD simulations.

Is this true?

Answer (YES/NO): NO